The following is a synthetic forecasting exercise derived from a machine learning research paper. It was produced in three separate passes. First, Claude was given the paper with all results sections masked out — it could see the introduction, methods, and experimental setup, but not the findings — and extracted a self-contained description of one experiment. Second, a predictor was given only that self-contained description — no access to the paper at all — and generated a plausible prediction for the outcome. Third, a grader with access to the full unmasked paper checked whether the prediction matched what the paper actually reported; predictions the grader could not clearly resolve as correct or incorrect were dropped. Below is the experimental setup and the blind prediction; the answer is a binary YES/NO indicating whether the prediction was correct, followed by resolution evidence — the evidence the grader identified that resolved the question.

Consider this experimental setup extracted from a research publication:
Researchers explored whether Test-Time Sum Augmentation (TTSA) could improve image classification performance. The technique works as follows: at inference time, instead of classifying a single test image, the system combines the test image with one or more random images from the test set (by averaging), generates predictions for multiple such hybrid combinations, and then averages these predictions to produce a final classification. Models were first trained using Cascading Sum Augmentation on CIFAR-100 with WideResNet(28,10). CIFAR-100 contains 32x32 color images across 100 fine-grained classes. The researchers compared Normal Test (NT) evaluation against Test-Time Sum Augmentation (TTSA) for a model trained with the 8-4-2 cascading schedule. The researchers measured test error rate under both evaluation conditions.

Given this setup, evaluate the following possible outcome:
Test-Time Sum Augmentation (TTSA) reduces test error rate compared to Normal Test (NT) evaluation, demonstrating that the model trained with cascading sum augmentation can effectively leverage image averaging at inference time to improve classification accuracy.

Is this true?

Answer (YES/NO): YES